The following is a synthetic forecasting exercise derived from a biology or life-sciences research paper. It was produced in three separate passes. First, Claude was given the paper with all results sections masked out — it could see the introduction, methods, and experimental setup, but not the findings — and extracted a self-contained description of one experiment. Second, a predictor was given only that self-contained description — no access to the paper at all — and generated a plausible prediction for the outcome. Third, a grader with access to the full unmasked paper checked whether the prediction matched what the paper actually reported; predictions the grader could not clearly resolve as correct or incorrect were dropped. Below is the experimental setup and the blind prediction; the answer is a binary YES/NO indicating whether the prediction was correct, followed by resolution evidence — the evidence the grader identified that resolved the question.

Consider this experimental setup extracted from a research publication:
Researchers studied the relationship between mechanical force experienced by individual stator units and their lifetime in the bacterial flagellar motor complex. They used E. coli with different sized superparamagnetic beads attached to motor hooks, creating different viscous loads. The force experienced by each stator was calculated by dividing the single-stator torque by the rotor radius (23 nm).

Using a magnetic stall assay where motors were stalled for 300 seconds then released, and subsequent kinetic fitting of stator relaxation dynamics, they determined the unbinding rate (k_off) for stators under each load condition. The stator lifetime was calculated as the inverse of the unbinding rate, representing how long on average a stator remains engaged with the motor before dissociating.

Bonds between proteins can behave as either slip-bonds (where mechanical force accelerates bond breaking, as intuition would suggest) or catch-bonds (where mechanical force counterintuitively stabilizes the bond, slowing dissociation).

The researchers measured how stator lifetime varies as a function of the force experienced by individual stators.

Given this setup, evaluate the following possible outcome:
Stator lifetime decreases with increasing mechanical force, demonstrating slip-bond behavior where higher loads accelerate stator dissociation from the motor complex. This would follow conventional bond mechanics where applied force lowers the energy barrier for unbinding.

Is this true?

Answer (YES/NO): NO